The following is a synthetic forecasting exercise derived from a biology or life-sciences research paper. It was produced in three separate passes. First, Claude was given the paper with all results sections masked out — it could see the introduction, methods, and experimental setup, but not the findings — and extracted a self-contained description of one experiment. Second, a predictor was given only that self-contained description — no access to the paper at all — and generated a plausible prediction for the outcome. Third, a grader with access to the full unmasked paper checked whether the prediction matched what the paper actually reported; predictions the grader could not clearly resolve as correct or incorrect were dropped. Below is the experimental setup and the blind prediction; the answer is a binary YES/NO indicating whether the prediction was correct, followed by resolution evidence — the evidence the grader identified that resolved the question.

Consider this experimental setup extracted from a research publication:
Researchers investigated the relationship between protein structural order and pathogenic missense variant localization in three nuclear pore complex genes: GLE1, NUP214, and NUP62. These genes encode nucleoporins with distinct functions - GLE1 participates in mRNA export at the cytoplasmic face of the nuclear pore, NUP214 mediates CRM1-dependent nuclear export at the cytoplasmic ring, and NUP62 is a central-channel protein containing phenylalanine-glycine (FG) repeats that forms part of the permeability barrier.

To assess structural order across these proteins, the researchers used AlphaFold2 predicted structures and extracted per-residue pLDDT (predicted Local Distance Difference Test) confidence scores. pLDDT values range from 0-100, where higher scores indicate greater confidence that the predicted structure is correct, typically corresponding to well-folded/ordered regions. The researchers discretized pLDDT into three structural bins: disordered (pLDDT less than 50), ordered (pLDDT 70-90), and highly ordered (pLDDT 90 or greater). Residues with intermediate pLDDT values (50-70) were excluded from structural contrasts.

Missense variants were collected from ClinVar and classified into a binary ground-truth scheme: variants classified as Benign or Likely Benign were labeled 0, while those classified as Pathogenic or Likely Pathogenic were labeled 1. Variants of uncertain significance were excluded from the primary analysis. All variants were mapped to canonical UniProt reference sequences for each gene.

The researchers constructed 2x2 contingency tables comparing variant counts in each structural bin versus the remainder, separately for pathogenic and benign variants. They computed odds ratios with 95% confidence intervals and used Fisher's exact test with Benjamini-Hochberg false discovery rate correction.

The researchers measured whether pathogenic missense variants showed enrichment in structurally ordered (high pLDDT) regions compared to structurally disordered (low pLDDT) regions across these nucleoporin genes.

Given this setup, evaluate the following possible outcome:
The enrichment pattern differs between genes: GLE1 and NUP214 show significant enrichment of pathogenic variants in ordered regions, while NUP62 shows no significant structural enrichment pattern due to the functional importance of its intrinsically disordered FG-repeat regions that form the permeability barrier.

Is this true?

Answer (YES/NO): NO